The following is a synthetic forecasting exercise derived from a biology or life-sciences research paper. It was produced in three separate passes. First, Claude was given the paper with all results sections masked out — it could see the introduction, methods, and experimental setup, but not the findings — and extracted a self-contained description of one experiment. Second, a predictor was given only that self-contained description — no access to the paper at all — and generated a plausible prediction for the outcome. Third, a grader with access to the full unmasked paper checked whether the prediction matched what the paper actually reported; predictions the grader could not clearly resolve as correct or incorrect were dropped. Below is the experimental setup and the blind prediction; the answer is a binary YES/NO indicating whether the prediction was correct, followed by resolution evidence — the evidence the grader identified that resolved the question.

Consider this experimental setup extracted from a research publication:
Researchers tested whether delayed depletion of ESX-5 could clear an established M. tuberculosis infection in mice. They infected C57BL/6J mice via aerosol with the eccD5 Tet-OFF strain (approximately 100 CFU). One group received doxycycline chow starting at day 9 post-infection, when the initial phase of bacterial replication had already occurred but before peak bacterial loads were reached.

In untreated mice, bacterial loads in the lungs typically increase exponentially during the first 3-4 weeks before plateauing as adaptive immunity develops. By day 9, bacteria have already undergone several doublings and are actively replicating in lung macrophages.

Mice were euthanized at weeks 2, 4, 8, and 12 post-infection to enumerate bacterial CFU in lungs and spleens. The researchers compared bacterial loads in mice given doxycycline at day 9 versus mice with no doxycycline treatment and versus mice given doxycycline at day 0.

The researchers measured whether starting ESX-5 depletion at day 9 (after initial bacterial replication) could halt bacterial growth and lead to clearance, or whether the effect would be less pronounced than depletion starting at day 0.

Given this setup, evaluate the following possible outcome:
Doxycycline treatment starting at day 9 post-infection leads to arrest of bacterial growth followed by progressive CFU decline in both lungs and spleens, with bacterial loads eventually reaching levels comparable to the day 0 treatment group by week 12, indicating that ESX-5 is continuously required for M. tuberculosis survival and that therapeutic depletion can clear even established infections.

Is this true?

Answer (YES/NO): NO